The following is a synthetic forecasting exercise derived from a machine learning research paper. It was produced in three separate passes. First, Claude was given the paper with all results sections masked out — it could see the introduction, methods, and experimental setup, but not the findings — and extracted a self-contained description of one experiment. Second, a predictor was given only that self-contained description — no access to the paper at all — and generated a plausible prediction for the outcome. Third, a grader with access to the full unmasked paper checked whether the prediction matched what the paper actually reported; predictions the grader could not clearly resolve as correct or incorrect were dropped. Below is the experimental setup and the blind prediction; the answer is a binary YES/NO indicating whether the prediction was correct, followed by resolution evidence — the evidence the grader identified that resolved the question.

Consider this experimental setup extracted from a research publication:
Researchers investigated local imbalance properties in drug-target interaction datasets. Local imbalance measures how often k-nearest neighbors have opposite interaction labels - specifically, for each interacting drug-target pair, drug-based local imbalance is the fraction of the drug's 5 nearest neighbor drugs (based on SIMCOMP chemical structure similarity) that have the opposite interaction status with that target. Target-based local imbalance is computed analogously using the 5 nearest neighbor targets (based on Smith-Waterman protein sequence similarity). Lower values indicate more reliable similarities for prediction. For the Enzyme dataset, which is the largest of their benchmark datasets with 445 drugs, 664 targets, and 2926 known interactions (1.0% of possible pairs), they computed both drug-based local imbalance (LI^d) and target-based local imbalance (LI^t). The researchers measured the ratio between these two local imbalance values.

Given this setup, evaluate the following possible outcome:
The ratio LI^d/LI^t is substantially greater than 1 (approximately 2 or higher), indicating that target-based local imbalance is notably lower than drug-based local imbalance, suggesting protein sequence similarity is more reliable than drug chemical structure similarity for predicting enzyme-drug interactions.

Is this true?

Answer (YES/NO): YES